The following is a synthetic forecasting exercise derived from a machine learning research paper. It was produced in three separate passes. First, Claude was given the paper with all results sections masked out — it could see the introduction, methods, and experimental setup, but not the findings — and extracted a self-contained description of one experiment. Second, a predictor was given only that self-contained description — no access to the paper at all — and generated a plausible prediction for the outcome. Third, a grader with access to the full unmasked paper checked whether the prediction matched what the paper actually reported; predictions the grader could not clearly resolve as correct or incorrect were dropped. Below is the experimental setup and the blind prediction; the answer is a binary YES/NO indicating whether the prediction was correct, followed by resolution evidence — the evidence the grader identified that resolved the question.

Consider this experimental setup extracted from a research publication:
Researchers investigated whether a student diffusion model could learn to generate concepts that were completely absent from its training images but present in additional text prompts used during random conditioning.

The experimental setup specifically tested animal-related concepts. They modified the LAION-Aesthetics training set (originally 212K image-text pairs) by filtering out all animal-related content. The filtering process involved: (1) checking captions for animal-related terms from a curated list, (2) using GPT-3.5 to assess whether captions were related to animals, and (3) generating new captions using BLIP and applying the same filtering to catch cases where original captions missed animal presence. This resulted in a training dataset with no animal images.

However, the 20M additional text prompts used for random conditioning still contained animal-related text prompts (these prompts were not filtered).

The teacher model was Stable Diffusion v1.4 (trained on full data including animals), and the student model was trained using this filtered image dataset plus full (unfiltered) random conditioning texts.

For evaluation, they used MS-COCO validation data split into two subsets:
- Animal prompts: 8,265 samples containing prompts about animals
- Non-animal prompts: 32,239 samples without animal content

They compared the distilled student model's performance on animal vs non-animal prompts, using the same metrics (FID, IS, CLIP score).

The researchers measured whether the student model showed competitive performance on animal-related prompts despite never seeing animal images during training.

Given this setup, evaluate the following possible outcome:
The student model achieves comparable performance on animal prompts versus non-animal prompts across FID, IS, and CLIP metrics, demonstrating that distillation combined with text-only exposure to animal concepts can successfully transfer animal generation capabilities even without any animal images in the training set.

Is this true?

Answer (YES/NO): NO